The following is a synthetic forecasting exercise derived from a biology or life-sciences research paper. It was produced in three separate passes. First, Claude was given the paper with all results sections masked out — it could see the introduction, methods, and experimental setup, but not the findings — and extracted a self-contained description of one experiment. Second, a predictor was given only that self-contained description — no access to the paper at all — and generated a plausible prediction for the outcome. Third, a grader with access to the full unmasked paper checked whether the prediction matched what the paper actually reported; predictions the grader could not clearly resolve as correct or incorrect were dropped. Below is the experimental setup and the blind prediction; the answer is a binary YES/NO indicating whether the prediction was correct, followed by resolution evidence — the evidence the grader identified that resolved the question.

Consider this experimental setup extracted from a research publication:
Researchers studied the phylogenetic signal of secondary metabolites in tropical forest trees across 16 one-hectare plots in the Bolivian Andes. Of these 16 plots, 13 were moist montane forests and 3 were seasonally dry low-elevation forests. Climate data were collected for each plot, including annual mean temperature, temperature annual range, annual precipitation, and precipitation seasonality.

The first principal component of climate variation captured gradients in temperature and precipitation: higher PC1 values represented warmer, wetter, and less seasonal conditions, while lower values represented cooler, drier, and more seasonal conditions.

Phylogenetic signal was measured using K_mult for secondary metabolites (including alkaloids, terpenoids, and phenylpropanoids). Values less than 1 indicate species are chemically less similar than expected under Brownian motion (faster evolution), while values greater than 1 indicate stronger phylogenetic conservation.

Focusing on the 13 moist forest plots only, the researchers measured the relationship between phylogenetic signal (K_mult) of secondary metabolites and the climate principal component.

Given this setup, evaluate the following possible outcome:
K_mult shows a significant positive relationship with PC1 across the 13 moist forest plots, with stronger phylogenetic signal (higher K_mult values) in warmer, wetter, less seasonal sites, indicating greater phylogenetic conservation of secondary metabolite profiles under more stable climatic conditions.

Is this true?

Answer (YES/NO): NO